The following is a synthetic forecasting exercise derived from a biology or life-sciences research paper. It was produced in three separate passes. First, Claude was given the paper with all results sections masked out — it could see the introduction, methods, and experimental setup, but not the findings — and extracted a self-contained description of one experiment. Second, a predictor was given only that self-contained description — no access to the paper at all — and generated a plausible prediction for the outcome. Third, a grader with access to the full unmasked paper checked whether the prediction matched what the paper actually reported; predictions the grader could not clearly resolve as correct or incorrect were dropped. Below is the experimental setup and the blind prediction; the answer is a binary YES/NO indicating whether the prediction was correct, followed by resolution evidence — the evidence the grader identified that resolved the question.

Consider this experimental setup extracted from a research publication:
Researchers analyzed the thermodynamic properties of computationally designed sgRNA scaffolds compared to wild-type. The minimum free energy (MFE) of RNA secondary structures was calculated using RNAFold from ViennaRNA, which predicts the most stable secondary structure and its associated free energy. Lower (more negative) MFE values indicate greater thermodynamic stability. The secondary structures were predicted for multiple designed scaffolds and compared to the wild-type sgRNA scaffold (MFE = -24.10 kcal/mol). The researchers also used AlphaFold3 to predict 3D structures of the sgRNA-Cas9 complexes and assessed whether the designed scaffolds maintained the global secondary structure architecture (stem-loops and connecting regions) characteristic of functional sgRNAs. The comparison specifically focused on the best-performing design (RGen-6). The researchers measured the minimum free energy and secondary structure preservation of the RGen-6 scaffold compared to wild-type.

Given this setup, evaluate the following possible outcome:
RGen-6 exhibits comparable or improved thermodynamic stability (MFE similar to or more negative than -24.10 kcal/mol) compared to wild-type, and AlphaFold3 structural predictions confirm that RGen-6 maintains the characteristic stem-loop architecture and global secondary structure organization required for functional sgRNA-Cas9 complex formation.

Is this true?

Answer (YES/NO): YES